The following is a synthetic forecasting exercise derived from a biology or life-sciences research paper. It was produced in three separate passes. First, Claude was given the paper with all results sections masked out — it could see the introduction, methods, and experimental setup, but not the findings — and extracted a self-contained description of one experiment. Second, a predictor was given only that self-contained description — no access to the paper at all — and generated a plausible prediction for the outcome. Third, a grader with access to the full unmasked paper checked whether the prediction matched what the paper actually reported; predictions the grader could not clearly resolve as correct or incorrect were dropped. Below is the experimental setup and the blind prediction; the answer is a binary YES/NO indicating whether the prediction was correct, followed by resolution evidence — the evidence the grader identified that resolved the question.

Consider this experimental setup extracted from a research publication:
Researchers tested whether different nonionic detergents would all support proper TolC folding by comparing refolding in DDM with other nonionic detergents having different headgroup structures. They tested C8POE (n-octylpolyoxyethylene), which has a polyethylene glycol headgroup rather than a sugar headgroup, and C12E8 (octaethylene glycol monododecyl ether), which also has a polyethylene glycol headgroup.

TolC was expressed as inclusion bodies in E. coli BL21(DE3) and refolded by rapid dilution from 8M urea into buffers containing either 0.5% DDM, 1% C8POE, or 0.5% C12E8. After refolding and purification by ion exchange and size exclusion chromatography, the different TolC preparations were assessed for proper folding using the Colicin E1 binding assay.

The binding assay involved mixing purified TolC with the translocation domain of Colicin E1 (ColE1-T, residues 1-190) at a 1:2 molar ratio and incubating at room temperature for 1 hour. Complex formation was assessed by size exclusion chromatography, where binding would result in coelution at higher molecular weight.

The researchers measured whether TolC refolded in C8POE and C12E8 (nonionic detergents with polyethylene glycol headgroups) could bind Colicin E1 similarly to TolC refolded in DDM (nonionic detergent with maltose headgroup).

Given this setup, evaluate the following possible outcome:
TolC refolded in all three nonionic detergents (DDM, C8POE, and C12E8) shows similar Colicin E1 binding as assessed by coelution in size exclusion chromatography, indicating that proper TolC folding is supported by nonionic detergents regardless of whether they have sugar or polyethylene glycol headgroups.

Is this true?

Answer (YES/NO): YES